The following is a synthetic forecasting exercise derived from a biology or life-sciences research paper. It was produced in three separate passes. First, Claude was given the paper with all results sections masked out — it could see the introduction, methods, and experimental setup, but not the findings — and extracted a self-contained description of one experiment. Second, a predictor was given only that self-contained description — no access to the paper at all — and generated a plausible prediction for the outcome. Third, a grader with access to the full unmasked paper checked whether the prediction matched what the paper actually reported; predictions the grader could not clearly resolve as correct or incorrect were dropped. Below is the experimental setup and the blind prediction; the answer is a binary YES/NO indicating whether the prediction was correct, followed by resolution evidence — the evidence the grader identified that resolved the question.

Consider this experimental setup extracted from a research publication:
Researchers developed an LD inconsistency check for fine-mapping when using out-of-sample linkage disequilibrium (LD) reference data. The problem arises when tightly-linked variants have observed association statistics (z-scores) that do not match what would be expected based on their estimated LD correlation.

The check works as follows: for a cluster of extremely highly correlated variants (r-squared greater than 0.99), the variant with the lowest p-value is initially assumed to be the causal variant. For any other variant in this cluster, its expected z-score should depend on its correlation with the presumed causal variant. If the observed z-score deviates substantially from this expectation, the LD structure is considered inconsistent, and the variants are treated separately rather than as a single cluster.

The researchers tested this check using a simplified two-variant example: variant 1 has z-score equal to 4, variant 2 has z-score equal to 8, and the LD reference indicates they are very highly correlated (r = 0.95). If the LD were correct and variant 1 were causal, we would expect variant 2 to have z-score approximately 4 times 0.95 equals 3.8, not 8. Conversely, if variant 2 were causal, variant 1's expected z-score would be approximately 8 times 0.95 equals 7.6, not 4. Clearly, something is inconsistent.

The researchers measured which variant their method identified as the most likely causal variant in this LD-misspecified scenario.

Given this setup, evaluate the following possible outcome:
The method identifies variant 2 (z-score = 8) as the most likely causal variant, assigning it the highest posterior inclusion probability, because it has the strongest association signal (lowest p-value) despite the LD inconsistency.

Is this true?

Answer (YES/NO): YES